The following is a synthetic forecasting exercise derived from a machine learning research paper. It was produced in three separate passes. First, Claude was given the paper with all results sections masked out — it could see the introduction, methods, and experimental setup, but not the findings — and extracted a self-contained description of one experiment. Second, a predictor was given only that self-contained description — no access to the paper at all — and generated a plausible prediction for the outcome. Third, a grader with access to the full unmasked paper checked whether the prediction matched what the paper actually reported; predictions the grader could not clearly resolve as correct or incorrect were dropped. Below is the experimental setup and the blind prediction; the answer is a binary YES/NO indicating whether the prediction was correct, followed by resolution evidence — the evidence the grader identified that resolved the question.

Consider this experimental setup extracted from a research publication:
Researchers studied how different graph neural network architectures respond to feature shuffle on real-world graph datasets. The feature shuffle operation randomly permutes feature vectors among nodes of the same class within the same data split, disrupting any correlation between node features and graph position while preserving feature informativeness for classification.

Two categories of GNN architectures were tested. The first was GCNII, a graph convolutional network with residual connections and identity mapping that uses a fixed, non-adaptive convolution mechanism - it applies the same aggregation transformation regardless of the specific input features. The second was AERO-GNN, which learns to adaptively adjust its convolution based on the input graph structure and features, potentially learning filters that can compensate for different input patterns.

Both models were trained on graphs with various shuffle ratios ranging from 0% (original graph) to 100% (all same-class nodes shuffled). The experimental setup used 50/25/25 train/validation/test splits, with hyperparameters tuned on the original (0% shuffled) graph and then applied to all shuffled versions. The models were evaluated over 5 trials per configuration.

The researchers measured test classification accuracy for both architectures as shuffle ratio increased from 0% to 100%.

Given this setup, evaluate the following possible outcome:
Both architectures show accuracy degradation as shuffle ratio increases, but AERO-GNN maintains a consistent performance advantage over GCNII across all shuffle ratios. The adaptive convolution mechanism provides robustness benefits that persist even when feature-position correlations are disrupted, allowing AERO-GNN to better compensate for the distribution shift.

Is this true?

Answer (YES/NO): NO